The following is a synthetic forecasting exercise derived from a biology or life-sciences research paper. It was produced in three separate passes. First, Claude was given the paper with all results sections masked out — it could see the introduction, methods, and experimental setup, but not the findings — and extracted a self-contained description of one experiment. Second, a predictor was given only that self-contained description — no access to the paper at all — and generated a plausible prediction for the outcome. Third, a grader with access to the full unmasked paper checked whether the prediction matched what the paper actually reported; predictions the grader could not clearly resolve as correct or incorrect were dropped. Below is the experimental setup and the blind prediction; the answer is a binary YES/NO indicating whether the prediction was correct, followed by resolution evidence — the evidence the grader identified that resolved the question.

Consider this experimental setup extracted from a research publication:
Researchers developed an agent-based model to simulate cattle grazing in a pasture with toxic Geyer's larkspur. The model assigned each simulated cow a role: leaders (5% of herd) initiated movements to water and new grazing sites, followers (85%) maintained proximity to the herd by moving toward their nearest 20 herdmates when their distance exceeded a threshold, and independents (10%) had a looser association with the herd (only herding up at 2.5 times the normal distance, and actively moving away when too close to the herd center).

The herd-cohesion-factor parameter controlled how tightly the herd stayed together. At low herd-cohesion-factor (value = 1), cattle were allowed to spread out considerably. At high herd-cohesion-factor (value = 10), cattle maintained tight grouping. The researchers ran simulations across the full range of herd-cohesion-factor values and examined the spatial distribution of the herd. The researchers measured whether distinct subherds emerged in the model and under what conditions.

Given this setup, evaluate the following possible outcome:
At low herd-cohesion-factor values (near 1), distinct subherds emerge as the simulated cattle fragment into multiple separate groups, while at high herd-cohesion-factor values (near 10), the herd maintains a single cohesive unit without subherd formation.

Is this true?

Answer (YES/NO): NO